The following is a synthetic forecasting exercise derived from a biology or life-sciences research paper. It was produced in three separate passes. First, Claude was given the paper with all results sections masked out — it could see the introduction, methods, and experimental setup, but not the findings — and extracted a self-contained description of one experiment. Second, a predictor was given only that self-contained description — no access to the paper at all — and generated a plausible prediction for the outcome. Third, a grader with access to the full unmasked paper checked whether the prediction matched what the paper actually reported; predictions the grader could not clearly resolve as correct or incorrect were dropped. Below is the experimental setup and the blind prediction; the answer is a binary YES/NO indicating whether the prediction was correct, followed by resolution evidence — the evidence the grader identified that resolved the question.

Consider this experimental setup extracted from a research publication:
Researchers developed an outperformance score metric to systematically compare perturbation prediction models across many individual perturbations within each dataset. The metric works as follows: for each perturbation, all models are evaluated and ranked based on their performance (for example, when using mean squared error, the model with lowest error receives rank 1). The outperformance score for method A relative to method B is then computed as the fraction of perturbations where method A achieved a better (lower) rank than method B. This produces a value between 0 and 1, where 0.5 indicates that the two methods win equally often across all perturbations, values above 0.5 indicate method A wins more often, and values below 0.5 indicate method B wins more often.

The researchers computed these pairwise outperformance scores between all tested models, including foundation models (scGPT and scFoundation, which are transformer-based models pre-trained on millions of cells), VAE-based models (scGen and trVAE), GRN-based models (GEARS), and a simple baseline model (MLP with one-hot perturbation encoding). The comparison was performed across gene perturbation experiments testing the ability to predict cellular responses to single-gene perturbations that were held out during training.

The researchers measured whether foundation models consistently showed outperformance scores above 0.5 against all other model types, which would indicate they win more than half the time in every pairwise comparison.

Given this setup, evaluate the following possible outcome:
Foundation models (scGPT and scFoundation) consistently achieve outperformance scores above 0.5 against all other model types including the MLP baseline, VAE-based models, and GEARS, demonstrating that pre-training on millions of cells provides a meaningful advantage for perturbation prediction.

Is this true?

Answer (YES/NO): NO